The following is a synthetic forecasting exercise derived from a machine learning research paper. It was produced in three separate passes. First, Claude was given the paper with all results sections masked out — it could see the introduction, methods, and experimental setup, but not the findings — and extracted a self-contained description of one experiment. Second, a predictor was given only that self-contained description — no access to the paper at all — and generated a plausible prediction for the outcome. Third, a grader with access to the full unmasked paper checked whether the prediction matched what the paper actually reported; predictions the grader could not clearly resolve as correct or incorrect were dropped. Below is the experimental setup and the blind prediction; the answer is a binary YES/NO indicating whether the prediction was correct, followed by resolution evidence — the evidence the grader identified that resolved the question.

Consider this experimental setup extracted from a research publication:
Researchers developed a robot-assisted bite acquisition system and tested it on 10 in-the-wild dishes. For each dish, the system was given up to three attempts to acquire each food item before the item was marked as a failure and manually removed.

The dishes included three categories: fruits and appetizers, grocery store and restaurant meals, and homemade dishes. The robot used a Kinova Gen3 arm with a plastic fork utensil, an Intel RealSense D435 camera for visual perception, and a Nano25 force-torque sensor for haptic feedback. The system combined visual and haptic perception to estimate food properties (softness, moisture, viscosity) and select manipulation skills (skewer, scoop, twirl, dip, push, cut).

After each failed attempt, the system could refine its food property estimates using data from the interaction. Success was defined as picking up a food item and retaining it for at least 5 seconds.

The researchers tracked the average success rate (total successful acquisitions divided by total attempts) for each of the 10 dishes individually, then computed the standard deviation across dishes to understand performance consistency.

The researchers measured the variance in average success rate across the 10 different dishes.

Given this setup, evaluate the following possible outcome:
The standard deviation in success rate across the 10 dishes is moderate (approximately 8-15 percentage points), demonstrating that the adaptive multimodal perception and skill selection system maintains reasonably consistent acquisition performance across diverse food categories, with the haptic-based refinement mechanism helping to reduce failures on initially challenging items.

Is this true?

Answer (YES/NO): YES